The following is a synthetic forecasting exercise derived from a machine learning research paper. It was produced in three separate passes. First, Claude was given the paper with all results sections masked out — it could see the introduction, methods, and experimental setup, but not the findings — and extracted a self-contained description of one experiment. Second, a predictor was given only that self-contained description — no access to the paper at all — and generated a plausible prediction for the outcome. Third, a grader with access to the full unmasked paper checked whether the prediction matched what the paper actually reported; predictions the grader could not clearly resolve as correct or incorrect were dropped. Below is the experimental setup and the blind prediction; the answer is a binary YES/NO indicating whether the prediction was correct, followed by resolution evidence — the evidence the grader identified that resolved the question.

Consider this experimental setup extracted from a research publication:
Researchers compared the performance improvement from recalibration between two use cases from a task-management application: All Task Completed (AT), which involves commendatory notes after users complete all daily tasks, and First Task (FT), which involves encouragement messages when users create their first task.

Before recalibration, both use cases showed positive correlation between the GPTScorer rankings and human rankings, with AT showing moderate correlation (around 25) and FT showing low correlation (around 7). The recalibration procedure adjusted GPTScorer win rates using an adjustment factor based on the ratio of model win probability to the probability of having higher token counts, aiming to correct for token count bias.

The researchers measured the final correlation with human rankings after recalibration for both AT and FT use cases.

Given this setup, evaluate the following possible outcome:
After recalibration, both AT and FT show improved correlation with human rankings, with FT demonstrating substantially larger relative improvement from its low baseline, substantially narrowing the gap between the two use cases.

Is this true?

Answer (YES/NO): NO